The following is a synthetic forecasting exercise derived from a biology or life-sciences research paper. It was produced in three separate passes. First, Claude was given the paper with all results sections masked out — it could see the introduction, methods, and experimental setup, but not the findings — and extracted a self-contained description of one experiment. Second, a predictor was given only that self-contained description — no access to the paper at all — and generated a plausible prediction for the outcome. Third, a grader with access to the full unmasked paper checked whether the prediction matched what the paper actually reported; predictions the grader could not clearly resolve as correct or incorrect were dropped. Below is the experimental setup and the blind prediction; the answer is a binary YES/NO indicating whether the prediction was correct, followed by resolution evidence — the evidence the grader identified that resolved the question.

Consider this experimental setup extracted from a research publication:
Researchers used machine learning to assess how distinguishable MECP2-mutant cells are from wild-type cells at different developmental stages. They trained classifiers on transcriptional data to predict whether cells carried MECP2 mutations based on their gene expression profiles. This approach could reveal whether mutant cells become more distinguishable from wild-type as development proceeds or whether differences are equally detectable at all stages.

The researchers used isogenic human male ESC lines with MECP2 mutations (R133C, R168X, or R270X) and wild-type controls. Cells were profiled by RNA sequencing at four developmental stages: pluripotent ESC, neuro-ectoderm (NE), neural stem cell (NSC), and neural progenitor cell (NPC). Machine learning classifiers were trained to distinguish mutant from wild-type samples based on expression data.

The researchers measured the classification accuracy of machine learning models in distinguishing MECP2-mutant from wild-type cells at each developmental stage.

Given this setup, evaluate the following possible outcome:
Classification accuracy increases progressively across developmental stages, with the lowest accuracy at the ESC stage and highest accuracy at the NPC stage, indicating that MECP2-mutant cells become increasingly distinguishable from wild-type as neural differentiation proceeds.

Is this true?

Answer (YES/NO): NO